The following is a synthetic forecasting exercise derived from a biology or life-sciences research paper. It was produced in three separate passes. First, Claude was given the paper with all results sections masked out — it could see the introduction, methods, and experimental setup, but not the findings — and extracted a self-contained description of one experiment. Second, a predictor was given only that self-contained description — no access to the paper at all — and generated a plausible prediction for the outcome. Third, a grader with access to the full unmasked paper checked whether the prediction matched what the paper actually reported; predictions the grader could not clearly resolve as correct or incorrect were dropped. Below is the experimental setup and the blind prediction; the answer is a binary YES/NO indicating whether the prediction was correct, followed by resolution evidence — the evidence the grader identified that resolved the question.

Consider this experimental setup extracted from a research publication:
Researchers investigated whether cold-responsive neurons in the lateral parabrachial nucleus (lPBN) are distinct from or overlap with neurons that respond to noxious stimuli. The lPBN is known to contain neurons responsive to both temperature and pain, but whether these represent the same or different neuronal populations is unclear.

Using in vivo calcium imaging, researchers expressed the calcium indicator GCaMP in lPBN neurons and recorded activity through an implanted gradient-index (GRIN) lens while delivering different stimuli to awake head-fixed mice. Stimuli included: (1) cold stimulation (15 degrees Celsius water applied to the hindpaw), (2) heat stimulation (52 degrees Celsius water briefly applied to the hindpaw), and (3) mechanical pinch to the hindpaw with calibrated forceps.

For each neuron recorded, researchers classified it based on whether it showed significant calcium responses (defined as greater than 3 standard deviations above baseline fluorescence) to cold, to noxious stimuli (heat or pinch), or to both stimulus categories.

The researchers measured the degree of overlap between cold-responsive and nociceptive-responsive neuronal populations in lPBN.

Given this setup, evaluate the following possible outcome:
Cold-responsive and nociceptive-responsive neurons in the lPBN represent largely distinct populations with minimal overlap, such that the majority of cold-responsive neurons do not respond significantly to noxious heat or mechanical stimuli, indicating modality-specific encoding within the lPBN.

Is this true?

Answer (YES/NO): YES